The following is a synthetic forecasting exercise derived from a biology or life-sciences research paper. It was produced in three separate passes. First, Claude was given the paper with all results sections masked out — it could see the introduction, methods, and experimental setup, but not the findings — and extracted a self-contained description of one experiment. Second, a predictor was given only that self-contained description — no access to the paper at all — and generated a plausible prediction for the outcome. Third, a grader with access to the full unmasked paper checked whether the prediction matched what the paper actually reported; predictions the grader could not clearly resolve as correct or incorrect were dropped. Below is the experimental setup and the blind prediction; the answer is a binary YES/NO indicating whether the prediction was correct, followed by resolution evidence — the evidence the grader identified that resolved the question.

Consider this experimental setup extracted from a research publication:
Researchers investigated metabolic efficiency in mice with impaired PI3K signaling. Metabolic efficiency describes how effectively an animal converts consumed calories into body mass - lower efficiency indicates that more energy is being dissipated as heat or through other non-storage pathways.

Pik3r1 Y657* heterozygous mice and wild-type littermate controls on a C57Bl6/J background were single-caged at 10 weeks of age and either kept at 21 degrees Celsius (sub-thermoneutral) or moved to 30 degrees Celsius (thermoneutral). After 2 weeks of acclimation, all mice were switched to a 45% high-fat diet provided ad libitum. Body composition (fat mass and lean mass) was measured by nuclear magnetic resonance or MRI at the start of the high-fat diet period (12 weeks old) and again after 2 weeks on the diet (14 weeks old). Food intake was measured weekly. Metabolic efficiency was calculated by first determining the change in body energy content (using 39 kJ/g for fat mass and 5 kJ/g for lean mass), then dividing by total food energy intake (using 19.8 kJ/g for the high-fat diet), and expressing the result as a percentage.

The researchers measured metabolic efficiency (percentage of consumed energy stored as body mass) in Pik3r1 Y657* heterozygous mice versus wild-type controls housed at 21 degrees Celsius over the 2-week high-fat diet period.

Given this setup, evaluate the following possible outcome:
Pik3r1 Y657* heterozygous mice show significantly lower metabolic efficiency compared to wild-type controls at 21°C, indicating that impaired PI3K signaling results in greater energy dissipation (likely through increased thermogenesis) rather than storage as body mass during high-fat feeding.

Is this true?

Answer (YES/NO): NO